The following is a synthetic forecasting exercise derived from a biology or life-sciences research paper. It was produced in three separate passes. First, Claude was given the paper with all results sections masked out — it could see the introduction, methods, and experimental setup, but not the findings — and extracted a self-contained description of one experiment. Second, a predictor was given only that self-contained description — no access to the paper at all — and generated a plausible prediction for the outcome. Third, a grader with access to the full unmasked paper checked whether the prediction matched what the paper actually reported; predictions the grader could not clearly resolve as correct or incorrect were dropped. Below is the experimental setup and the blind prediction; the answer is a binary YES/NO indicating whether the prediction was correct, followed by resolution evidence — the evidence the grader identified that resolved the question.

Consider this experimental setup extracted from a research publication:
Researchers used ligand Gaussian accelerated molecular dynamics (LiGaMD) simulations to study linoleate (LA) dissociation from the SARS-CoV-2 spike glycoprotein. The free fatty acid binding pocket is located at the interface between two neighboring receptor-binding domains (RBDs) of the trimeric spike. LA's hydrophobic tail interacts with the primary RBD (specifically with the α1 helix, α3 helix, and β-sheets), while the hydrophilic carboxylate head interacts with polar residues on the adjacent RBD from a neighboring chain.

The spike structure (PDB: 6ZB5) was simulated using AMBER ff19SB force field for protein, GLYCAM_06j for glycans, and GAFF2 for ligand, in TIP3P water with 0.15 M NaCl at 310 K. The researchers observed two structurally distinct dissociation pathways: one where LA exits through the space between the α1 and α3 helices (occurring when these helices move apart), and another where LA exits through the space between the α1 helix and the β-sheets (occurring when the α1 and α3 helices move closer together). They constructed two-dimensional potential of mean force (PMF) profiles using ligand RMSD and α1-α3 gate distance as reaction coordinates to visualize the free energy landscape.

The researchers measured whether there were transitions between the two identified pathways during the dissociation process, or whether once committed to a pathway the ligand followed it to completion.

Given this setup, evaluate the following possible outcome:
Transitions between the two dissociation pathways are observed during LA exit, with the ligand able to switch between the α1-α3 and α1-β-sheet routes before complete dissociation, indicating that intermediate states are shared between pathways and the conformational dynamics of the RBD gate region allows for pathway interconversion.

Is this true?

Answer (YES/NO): YES